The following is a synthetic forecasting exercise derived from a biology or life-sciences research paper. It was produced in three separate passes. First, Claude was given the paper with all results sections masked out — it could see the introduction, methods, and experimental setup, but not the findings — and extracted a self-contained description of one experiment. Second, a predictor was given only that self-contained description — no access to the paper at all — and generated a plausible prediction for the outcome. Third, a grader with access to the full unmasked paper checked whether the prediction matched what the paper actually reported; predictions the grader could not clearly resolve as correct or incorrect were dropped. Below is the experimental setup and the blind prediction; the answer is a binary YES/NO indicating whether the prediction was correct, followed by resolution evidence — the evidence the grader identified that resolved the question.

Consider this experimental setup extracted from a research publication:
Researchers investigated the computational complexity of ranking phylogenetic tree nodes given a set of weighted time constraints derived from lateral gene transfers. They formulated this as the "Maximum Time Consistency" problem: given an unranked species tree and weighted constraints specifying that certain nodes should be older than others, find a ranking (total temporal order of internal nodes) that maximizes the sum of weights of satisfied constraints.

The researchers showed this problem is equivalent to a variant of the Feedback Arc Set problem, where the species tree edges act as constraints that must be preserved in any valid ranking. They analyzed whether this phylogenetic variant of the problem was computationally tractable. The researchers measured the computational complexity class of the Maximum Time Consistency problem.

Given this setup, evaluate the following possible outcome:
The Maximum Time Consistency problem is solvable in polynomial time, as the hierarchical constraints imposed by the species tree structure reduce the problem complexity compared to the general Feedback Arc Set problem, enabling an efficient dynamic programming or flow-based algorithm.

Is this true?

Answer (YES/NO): NO